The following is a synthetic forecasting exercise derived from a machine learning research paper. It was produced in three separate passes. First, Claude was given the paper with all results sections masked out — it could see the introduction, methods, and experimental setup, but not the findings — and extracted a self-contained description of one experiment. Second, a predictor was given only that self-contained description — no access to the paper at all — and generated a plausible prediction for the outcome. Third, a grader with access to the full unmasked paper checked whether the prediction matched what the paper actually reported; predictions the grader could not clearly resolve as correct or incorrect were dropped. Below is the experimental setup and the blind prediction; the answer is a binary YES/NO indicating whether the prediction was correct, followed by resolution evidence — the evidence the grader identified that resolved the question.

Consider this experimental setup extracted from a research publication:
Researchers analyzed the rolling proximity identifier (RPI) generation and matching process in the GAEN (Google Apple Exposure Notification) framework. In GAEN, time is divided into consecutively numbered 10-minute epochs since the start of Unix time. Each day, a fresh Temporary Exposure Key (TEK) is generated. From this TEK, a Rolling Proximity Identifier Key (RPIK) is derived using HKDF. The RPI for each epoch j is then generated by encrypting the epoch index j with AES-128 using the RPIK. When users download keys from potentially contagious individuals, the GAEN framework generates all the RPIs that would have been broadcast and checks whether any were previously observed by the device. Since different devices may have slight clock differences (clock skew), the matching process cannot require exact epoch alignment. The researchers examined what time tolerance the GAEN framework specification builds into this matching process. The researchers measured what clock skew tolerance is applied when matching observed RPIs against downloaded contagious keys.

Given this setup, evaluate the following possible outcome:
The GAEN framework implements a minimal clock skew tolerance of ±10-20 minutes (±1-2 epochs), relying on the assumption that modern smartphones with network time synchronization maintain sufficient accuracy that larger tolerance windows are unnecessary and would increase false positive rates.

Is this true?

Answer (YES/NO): NO